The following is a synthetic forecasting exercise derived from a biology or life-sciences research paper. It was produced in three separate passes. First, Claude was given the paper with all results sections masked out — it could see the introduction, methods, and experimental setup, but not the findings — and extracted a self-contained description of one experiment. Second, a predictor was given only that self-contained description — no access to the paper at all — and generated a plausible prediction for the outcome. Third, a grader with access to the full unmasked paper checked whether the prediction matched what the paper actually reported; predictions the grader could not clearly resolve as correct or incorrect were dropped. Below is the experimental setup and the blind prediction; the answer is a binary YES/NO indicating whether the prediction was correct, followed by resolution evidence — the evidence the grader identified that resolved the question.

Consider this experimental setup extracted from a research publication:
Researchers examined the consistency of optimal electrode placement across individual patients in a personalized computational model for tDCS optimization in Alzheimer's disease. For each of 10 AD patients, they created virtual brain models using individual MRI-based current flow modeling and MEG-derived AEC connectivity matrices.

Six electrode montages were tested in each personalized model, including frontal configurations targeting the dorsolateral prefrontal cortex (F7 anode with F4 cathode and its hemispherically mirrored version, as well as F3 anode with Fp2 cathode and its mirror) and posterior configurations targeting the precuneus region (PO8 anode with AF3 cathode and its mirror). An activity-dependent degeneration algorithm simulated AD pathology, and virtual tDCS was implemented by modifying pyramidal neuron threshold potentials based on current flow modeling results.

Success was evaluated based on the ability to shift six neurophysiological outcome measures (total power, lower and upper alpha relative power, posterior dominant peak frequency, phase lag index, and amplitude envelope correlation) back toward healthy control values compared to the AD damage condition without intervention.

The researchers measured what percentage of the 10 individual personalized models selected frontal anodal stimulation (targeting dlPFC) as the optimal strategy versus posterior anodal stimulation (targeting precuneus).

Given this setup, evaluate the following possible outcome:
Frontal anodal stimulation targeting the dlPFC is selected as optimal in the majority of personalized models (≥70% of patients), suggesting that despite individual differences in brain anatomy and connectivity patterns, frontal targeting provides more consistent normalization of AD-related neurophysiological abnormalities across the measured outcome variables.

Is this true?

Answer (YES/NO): YES